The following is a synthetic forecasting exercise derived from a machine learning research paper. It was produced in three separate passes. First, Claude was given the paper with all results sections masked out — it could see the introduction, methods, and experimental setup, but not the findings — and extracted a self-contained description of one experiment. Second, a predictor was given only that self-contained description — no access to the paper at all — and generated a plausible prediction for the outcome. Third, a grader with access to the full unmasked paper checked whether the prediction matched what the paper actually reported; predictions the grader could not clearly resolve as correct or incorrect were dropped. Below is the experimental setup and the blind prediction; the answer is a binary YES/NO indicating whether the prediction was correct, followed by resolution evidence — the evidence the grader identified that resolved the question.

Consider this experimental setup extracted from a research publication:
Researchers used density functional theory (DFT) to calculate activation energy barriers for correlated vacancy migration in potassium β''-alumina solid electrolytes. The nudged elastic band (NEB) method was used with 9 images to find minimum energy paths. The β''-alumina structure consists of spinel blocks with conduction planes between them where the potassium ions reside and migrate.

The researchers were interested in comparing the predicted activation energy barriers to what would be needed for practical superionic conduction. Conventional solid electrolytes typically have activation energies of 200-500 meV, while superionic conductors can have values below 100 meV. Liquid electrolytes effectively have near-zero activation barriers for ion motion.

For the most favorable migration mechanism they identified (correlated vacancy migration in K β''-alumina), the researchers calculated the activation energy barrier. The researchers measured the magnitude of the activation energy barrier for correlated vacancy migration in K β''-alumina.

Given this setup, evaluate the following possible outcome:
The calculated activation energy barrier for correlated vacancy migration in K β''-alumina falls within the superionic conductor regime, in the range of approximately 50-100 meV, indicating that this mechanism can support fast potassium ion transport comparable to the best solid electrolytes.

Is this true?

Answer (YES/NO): NO